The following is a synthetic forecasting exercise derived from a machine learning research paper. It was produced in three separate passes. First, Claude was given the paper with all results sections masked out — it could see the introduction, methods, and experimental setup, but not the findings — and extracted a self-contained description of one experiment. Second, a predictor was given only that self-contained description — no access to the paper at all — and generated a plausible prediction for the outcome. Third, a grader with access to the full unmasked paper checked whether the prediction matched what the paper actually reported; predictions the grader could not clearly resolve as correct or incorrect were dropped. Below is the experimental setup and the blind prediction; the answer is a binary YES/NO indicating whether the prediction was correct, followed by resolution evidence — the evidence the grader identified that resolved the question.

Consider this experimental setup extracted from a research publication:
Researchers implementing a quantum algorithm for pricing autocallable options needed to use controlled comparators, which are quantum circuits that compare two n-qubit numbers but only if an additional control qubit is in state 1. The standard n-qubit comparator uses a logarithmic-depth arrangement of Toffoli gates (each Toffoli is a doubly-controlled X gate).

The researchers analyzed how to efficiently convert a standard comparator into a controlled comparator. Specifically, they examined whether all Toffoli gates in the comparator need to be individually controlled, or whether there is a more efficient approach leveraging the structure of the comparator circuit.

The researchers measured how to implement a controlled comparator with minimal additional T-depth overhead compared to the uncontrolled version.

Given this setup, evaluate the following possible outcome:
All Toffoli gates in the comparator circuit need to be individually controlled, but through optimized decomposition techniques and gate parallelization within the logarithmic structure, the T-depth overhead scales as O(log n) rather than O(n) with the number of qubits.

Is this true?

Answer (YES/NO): NO